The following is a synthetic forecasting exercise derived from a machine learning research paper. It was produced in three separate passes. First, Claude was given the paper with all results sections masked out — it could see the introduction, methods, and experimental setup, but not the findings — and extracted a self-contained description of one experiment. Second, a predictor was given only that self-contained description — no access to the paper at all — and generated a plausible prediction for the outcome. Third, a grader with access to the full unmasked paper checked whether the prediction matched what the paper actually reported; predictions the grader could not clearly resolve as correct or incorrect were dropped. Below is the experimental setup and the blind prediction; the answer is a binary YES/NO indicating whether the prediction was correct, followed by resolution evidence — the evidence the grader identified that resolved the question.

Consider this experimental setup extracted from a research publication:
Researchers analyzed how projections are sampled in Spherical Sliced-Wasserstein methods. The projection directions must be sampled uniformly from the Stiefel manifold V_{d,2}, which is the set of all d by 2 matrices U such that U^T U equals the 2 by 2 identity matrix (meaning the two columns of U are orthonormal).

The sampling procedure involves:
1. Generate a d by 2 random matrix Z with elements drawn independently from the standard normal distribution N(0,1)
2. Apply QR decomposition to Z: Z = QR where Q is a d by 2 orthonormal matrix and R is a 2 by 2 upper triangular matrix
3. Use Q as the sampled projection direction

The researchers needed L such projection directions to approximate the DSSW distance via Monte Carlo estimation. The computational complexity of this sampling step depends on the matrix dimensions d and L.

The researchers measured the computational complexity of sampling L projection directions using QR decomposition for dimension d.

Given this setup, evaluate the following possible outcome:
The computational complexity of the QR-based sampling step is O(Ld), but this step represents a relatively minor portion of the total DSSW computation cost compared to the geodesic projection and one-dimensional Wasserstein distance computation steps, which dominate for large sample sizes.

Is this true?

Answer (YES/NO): YES